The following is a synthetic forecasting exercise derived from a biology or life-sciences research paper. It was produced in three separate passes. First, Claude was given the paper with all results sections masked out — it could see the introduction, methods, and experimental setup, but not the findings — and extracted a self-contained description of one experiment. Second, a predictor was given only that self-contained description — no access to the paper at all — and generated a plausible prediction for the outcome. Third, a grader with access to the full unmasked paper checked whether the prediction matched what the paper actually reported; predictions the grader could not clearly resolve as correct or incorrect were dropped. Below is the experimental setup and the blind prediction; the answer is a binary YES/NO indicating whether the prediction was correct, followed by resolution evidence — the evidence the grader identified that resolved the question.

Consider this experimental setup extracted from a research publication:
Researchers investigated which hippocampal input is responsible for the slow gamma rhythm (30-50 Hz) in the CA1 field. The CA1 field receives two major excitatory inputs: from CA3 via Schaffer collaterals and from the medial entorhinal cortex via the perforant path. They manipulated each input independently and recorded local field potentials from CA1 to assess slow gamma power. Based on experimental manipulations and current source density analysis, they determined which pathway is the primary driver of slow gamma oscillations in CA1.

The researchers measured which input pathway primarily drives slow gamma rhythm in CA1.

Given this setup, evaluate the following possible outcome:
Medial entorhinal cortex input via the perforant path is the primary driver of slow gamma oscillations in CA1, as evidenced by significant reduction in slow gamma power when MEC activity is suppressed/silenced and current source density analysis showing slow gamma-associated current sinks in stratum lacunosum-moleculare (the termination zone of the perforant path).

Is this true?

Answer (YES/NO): NO